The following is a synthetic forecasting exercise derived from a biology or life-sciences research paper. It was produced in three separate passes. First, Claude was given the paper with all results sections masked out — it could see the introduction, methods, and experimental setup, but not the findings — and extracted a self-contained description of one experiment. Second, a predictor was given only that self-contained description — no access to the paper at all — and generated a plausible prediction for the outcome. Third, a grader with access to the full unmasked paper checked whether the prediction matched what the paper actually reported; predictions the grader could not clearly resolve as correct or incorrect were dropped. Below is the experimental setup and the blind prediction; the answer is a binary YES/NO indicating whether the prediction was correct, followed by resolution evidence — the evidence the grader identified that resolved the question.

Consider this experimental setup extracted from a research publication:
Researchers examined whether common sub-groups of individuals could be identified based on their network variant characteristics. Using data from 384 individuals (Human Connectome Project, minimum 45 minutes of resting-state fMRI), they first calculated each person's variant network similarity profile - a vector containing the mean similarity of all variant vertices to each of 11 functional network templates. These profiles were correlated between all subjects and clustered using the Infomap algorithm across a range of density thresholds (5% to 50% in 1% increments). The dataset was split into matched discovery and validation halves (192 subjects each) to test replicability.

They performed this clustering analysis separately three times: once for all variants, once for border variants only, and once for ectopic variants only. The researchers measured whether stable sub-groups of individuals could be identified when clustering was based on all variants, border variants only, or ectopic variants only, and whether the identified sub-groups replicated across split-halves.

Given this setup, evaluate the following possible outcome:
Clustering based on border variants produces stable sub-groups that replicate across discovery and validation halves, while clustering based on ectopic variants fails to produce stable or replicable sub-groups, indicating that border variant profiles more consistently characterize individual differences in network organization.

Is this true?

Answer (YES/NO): NO